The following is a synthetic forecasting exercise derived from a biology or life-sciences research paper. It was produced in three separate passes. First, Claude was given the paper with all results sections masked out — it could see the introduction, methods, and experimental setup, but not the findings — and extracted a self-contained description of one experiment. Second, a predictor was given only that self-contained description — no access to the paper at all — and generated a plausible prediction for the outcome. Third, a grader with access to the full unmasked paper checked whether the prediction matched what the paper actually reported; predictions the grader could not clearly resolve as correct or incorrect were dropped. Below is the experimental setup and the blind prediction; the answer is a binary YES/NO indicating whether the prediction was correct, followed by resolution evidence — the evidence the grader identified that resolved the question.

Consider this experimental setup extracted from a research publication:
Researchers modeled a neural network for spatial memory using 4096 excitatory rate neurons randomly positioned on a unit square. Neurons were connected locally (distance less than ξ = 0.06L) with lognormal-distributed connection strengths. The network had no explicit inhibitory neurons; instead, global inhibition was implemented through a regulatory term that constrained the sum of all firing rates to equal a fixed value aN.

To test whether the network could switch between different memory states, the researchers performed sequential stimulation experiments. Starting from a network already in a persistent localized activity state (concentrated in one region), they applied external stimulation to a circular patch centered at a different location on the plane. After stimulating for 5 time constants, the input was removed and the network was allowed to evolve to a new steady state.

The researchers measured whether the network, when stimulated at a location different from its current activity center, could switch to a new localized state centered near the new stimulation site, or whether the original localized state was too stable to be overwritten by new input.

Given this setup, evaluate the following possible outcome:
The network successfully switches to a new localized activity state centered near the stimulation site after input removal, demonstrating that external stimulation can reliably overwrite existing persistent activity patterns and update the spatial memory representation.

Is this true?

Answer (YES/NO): YES